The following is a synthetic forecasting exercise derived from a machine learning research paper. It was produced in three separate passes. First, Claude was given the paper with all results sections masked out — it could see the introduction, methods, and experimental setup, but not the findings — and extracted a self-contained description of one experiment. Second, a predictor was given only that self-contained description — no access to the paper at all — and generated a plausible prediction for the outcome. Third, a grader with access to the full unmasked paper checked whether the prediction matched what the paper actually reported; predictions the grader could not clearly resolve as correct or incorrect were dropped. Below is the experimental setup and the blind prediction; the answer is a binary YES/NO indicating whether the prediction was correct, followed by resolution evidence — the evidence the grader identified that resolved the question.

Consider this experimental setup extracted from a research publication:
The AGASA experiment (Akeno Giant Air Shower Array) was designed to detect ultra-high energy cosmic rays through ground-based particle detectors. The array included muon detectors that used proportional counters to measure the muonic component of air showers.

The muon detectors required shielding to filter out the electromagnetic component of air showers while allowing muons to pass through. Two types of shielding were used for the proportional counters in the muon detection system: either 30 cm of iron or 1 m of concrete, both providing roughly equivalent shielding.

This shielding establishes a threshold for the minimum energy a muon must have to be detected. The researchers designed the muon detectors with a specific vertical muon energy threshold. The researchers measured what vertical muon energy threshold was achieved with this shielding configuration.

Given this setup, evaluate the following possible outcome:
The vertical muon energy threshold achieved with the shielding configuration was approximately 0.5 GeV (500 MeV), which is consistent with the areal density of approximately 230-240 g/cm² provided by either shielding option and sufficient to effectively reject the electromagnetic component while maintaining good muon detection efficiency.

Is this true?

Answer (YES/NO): YES